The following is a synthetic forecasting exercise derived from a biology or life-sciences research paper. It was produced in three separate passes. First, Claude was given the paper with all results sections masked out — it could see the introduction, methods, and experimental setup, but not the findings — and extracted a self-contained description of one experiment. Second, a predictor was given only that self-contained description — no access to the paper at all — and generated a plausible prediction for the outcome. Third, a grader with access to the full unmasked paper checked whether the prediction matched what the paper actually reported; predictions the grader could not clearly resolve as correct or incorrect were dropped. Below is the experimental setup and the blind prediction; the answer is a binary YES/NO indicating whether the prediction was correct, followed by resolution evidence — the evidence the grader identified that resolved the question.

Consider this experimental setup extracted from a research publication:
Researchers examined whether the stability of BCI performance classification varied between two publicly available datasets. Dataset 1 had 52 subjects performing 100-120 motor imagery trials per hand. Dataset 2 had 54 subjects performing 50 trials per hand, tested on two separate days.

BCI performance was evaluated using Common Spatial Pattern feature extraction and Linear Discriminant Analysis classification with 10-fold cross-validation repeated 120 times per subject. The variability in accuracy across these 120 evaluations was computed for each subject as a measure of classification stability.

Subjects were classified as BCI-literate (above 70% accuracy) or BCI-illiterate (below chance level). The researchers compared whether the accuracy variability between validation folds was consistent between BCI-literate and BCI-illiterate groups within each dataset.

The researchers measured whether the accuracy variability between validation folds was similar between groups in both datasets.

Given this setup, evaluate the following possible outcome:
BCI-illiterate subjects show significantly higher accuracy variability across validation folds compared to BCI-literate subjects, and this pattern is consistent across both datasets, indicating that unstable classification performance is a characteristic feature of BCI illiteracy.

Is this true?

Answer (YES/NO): NO